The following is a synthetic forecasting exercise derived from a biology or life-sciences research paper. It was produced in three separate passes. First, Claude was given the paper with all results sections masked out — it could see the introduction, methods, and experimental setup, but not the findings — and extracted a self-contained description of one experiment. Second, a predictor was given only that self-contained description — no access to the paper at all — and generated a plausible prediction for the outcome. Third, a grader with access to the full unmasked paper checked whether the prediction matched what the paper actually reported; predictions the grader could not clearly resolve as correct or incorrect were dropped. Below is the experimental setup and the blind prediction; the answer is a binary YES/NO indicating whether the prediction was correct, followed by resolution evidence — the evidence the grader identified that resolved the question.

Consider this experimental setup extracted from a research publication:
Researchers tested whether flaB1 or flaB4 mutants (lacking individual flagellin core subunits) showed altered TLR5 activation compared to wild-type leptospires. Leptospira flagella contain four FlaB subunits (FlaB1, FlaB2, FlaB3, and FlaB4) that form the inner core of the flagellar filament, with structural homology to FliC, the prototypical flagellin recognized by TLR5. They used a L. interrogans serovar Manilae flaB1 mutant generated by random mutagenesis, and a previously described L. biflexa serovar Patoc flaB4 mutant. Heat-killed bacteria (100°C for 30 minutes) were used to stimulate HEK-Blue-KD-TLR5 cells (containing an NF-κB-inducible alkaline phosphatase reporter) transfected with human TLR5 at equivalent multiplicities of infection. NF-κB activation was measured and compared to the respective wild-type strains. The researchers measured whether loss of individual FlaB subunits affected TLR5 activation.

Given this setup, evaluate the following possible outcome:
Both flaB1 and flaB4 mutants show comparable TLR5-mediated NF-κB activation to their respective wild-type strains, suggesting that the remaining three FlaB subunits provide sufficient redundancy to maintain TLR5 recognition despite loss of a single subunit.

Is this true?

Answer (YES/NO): NO